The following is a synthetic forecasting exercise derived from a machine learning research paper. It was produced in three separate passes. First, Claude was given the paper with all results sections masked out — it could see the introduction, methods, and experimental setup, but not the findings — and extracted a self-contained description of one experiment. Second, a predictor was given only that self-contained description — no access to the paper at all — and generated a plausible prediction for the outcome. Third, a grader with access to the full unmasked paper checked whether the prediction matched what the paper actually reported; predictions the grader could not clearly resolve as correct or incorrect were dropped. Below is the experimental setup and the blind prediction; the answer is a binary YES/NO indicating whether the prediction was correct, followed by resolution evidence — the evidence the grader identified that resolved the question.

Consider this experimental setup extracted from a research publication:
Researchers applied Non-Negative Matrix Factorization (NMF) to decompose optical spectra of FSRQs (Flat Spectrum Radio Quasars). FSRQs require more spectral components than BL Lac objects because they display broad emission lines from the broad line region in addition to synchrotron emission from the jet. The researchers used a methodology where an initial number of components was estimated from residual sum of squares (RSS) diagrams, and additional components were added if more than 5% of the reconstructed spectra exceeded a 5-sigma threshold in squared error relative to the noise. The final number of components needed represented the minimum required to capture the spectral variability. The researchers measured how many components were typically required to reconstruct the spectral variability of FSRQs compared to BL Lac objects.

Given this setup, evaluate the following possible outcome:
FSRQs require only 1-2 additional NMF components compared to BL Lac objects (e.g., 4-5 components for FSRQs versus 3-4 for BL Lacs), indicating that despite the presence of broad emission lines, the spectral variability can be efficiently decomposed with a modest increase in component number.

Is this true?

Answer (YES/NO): NO